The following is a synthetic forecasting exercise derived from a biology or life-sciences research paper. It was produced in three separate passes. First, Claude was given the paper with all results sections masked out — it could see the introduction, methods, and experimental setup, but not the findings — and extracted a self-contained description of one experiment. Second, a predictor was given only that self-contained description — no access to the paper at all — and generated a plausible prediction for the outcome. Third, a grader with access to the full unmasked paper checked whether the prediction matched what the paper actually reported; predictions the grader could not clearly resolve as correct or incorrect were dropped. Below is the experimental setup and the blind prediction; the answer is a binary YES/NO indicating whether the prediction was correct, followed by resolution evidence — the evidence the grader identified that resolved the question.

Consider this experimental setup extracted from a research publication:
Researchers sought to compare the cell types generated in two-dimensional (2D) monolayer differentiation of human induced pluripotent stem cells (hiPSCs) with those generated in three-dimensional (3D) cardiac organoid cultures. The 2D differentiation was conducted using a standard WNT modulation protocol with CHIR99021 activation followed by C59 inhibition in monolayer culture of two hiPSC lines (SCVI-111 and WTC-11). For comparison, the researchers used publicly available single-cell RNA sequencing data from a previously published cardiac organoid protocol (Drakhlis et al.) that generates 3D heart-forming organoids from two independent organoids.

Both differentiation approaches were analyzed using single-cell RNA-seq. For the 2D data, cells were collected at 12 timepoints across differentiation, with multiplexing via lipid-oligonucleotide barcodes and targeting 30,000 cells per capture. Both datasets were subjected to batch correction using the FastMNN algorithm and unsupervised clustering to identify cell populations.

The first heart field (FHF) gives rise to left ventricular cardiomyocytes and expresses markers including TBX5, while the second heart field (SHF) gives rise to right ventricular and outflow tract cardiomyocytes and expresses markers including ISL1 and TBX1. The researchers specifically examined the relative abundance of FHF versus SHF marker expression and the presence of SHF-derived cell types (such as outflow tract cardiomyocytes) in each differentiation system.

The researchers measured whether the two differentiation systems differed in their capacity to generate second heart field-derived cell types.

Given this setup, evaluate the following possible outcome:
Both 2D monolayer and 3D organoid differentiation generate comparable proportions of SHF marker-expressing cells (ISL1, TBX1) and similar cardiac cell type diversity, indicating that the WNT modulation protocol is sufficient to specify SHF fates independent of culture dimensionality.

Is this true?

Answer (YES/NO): NO